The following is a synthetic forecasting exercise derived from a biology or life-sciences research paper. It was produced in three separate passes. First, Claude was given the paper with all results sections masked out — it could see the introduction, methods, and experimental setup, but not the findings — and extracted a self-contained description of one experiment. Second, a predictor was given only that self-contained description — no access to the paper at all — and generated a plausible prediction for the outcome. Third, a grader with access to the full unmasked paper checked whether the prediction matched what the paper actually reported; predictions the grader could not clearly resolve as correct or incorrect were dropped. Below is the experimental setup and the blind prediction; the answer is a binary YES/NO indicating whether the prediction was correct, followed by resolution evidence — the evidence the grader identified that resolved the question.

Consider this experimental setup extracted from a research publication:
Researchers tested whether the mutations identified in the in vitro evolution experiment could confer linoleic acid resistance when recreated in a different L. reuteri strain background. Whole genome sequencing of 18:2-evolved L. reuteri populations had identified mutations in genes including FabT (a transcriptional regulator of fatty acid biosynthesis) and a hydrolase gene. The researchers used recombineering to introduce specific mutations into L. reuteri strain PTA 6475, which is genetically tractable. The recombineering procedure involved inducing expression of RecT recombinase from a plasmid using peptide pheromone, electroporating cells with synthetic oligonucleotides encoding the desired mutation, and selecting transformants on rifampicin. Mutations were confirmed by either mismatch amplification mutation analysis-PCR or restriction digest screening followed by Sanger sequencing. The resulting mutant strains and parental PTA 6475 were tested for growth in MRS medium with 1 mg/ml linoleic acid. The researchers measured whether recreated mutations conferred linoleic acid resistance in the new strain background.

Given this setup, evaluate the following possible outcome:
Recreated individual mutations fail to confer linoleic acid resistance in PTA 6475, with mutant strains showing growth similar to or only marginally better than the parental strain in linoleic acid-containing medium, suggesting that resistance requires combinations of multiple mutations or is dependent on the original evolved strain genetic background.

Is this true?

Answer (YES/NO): NO